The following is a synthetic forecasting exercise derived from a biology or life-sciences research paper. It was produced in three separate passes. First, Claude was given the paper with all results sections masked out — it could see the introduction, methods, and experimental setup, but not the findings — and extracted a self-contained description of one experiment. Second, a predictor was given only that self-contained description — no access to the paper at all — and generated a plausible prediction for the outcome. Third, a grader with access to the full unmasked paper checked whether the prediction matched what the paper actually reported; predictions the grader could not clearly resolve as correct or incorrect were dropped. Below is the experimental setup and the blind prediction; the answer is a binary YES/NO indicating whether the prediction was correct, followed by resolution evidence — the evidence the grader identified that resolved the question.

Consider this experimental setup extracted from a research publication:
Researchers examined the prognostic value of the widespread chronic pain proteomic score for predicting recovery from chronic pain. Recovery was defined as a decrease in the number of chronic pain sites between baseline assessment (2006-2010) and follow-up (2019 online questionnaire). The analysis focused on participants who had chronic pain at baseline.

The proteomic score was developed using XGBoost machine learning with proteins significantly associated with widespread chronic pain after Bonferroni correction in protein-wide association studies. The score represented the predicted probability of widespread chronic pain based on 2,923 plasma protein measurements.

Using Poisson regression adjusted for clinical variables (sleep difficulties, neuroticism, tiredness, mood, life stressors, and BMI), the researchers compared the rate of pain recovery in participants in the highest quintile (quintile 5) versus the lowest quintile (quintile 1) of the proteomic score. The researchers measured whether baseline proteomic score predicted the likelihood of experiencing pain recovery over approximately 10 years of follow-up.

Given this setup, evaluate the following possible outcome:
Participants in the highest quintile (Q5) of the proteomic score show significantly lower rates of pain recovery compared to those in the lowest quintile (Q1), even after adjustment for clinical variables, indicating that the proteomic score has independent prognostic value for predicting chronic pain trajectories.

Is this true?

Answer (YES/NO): YES